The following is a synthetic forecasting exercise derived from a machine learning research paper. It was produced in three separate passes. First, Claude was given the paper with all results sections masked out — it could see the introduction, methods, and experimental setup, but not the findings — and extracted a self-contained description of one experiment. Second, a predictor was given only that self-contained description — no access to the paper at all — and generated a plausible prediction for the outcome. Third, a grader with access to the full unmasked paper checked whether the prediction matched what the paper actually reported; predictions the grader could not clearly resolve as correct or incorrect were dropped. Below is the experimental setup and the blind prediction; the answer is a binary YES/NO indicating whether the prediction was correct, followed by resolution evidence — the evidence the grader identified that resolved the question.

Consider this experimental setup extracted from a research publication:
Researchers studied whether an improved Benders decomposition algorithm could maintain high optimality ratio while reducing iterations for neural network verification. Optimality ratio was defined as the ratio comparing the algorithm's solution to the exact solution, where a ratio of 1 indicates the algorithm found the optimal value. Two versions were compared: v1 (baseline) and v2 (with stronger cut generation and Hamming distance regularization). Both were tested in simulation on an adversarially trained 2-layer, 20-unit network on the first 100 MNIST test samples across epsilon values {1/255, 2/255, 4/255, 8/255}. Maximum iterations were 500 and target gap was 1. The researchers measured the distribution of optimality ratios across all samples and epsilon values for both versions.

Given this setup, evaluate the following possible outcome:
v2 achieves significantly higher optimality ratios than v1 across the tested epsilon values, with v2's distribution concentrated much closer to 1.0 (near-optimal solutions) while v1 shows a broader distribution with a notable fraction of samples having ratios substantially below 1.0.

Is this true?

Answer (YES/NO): NO